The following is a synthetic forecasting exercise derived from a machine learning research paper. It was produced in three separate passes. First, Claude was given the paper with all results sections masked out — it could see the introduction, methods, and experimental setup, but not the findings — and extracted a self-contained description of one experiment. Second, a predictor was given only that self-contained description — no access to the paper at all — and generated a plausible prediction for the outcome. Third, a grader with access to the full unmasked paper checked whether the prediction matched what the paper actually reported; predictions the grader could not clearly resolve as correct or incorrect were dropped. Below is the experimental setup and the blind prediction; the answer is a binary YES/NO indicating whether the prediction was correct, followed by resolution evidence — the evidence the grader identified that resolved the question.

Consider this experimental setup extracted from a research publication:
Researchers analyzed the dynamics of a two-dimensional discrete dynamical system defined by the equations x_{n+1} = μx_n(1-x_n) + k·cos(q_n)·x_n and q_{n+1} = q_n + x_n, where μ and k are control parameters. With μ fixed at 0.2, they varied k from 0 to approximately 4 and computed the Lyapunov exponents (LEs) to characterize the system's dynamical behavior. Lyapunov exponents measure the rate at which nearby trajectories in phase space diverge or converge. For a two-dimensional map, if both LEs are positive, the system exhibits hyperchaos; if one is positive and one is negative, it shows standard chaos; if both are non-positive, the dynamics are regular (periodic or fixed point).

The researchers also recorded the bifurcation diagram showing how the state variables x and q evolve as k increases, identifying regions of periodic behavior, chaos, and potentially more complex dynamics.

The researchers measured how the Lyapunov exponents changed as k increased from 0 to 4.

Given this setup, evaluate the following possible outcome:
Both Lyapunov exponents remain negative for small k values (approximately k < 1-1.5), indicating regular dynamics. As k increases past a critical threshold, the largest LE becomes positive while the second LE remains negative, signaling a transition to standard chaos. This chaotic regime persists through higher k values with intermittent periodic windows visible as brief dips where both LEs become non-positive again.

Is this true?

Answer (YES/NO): NO